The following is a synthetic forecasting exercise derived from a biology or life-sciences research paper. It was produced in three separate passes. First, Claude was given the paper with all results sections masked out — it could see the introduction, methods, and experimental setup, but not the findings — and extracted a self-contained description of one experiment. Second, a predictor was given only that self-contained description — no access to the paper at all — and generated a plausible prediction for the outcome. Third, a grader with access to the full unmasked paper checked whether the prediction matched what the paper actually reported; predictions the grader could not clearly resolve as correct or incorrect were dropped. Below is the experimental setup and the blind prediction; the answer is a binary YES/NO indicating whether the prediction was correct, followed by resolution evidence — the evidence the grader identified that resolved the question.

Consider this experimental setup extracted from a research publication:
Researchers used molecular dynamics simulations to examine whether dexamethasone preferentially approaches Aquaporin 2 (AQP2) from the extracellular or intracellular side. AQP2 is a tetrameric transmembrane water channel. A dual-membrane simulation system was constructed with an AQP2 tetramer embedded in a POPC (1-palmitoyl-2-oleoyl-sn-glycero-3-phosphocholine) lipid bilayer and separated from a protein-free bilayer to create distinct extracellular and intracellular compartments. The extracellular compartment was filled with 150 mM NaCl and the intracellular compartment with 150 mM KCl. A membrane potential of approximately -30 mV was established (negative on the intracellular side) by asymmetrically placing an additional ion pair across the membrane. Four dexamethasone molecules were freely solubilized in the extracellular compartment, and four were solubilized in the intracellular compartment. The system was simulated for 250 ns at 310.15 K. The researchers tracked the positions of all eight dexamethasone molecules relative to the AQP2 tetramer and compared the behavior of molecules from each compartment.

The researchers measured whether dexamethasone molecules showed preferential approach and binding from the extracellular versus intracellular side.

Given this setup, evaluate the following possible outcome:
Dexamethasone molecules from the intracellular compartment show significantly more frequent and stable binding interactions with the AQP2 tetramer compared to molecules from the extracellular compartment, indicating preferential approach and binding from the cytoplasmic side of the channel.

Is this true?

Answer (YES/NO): NO